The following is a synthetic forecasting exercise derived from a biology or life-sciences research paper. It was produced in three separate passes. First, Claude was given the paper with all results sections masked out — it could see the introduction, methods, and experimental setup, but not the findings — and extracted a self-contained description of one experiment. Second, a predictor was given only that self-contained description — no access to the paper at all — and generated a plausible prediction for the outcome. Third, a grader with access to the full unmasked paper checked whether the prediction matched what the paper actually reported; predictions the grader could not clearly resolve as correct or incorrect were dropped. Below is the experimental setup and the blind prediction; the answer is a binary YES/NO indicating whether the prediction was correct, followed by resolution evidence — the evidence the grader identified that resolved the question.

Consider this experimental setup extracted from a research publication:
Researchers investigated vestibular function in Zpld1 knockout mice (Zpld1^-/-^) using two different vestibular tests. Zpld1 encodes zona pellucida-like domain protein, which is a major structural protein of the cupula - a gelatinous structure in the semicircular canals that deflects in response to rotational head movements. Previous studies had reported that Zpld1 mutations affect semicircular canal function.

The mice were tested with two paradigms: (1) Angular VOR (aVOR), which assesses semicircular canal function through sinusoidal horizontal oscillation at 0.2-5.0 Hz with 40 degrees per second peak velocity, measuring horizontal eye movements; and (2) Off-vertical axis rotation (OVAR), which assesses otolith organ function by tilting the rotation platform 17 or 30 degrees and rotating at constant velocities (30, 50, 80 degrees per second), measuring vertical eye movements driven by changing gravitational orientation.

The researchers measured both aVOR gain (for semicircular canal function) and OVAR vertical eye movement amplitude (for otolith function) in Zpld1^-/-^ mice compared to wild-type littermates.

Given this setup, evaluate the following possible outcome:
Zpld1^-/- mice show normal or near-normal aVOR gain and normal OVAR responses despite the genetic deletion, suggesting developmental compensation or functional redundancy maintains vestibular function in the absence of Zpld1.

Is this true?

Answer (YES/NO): NO